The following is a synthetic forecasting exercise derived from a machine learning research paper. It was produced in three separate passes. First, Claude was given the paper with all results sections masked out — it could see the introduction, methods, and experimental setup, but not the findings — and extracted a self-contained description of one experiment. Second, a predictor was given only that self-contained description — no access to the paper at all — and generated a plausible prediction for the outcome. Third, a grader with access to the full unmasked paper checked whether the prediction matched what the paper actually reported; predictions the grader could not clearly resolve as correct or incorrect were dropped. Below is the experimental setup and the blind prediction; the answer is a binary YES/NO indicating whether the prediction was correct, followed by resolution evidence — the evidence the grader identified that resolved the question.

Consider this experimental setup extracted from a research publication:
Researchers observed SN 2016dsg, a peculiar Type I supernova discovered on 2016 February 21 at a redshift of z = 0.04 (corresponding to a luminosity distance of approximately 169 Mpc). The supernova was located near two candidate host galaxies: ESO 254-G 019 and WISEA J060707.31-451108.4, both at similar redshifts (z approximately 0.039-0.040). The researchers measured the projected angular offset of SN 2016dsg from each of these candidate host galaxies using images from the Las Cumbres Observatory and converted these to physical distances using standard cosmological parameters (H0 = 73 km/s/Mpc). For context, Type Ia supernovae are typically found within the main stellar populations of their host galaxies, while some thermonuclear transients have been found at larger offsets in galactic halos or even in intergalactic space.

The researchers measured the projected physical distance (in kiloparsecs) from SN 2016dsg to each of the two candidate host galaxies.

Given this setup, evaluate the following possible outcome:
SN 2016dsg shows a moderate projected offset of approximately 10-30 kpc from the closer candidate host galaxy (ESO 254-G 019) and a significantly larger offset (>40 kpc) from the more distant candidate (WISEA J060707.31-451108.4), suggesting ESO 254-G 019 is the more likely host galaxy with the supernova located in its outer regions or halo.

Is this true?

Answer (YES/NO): NO